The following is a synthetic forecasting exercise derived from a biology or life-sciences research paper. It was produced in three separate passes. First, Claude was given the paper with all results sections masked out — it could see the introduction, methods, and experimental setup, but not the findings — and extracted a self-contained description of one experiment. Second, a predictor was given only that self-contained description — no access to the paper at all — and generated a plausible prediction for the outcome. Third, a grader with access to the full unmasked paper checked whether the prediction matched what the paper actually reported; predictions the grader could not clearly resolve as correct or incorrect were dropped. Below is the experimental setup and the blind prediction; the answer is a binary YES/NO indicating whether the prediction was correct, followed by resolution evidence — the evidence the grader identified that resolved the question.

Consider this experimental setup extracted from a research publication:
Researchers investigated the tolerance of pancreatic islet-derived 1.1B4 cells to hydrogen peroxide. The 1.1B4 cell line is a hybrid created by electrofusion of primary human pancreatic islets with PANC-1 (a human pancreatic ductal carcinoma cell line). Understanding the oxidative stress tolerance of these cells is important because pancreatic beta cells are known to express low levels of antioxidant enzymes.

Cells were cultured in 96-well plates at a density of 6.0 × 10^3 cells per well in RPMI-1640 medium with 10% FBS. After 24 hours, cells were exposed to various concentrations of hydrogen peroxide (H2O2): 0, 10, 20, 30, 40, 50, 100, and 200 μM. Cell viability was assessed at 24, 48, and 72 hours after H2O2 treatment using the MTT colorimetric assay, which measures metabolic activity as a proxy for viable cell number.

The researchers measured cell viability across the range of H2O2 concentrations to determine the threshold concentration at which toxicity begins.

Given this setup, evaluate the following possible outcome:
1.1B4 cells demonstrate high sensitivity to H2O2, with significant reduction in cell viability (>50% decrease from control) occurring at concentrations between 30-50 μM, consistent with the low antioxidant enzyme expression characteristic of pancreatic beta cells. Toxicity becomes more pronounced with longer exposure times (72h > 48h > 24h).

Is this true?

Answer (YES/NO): NO